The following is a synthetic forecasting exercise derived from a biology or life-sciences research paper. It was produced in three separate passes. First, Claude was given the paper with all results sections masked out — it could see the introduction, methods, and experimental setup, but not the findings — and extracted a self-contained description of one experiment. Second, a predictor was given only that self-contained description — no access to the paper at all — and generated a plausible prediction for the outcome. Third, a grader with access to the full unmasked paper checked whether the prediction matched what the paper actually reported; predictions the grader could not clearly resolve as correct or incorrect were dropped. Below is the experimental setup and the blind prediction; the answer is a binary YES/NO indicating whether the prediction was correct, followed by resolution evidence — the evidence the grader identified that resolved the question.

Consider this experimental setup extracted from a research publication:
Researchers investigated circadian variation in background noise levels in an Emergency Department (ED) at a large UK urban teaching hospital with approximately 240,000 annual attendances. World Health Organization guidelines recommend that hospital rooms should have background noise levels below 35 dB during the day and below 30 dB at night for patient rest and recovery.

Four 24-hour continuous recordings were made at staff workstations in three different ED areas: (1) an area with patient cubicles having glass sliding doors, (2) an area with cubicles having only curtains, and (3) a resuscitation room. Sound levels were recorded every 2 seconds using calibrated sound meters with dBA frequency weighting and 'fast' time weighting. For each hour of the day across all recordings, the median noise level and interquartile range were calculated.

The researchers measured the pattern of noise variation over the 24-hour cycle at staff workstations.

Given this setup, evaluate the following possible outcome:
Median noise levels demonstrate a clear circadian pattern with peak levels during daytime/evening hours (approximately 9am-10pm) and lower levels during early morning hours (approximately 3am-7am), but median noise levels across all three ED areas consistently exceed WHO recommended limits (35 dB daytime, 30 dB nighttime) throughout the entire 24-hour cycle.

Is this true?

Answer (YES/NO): NO